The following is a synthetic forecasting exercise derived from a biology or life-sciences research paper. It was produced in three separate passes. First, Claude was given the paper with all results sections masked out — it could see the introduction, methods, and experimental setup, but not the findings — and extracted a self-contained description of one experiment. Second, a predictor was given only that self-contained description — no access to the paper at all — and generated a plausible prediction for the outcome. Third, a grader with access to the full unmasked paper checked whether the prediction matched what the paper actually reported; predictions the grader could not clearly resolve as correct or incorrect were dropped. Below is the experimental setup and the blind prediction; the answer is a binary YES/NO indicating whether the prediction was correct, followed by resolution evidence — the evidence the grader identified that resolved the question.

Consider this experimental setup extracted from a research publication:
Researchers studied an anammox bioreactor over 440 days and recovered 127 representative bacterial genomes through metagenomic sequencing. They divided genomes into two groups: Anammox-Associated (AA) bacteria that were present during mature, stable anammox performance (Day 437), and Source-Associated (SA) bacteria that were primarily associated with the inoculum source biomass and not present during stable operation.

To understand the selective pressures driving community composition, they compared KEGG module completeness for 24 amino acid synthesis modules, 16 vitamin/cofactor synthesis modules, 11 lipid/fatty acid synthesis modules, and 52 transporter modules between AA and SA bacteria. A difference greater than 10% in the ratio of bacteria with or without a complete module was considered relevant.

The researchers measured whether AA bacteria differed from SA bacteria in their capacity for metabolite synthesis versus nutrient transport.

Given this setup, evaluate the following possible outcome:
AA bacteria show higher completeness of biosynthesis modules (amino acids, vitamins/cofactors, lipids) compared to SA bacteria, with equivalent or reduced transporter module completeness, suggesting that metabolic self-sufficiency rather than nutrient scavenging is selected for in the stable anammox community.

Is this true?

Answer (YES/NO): NO